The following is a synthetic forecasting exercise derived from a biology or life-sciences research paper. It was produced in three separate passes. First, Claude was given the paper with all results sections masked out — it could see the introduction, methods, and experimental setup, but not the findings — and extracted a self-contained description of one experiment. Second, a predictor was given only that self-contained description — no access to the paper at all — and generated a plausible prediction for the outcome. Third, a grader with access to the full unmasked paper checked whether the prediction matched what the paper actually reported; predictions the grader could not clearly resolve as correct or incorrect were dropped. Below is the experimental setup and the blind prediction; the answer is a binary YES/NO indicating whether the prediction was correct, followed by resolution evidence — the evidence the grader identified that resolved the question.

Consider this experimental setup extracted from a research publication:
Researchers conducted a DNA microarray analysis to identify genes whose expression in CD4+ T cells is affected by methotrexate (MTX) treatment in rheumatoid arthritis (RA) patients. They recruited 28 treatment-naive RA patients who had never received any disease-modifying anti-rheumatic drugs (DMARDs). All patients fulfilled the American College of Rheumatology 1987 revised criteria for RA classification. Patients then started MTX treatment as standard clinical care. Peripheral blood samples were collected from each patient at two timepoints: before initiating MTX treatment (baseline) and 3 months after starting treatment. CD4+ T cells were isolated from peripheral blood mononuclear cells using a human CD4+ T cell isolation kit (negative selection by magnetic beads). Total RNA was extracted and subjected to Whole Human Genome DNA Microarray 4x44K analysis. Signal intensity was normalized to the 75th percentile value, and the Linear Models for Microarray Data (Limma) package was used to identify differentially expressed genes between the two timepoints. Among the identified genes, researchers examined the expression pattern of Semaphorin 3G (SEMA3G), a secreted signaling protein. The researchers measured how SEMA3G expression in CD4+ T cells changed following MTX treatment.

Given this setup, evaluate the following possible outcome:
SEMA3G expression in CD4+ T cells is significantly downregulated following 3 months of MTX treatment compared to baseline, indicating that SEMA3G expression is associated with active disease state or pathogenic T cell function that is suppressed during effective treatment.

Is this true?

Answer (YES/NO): YES